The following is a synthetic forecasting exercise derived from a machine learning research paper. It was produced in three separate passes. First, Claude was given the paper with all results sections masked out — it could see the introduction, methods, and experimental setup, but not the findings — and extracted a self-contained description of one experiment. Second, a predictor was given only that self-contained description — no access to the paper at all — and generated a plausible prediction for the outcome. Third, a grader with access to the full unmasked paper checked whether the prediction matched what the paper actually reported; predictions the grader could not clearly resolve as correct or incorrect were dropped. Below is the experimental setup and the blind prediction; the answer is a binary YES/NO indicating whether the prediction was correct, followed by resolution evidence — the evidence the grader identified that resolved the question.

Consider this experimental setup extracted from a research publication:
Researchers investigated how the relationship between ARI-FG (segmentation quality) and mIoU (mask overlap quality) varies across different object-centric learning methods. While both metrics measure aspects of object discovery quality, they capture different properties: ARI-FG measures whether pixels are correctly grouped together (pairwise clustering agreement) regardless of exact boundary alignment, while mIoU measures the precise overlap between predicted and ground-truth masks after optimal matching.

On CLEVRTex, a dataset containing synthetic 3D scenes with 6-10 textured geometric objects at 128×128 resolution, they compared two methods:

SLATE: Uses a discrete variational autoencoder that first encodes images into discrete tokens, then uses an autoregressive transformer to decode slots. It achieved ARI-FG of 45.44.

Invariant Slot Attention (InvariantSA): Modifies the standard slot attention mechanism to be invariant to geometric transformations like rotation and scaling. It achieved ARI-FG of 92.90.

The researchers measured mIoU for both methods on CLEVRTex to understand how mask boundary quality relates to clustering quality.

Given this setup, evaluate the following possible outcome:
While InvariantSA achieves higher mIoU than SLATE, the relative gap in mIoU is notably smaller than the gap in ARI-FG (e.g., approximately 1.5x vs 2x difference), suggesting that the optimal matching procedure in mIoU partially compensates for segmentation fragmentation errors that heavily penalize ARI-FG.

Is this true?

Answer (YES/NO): YES